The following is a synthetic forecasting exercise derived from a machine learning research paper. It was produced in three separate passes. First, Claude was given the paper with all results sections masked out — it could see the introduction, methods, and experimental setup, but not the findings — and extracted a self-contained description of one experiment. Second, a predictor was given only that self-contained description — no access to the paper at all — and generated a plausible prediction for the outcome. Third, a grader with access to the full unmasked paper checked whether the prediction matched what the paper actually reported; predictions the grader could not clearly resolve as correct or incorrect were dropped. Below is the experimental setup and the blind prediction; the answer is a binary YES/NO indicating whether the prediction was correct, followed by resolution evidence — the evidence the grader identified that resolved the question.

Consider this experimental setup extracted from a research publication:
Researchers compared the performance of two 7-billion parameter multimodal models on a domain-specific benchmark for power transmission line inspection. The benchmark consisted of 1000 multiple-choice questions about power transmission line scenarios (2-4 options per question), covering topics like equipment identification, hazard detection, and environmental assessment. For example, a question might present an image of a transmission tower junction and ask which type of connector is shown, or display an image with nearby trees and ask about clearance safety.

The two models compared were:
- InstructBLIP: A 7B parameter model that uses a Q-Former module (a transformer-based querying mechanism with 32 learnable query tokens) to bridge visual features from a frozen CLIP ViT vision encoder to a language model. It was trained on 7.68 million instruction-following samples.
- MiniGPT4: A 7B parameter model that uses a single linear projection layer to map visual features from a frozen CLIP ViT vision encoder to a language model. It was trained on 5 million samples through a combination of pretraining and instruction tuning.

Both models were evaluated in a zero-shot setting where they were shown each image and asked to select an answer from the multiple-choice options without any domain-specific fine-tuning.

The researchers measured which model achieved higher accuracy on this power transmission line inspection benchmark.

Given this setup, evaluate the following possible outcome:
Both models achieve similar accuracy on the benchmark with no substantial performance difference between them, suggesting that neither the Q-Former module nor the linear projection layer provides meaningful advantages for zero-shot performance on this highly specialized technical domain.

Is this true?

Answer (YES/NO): NO